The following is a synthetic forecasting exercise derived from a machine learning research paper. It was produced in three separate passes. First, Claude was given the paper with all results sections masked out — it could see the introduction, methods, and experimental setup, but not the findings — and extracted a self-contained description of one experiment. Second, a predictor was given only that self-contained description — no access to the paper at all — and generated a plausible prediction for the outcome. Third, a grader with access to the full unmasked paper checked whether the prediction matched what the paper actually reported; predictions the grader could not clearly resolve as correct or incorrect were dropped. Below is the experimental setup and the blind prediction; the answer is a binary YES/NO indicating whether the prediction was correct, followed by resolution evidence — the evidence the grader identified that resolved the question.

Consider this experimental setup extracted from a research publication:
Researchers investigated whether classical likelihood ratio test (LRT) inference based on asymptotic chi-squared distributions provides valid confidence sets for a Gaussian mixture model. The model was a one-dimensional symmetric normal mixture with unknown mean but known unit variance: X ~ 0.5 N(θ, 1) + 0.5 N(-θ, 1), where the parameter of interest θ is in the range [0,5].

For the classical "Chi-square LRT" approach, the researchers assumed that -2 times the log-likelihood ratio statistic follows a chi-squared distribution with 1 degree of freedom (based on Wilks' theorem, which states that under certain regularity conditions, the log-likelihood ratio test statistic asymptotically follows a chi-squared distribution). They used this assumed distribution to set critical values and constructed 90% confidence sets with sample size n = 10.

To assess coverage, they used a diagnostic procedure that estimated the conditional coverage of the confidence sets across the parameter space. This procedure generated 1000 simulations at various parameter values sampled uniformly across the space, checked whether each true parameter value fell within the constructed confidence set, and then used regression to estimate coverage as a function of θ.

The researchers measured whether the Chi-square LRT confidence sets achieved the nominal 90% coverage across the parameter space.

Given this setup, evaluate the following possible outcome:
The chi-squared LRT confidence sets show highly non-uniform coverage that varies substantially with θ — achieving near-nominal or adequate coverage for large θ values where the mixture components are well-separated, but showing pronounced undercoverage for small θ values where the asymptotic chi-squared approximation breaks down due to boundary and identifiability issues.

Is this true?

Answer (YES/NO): NO